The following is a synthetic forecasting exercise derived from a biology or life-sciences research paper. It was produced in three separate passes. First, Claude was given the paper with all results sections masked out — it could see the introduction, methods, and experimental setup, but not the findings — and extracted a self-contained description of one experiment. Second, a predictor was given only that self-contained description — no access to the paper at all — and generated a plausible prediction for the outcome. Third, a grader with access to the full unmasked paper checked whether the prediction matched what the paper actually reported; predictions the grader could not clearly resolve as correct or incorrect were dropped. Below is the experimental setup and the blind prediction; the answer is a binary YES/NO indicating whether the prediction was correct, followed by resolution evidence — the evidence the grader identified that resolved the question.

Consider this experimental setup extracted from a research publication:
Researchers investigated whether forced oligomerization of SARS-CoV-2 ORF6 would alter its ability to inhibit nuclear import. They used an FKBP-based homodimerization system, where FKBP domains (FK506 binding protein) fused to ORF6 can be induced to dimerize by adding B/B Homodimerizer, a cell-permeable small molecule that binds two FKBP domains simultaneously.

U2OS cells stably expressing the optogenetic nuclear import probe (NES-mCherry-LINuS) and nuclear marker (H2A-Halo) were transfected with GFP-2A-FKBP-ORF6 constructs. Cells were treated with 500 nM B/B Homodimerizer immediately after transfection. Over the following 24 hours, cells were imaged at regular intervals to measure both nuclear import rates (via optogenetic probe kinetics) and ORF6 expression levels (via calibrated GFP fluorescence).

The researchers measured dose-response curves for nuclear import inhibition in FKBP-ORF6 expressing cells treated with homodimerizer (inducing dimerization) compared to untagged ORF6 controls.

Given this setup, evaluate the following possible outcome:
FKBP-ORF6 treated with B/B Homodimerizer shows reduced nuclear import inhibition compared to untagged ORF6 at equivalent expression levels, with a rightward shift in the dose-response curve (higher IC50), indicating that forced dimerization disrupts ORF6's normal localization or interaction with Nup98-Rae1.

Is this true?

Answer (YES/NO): NO